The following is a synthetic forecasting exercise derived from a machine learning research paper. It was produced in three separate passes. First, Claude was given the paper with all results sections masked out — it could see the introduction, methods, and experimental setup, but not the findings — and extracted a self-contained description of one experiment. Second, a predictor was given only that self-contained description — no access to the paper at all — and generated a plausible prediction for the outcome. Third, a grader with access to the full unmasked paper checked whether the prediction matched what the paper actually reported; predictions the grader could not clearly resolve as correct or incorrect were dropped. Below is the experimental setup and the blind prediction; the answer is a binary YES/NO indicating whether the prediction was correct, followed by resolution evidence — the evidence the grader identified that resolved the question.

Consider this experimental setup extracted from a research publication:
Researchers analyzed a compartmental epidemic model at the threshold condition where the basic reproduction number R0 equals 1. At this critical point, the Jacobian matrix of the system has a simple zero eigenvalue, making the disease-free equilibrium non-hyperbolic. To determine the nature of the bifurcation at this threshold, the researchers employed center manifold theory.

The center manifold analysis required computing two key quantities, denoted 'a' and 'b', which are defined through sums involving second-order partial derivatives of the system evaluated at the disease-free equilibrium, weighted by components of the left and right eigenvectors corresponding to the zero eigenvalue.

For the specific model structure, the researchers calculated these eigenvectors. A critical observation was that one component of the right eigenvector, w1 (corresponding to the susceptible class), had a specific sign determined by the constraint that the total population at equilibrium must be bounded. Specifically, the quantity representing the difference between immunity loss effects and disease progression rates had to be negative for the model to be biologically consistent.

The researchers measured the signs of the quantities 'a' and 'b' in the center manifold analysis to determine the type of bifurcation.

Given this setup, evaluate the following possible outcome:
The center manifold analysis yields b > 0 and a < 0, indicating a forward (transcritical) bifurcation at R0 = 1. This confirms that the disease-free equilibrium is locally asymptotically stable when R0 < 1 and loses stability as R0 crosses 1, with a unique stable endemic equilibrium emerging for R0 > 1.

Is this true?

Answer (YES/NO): YES